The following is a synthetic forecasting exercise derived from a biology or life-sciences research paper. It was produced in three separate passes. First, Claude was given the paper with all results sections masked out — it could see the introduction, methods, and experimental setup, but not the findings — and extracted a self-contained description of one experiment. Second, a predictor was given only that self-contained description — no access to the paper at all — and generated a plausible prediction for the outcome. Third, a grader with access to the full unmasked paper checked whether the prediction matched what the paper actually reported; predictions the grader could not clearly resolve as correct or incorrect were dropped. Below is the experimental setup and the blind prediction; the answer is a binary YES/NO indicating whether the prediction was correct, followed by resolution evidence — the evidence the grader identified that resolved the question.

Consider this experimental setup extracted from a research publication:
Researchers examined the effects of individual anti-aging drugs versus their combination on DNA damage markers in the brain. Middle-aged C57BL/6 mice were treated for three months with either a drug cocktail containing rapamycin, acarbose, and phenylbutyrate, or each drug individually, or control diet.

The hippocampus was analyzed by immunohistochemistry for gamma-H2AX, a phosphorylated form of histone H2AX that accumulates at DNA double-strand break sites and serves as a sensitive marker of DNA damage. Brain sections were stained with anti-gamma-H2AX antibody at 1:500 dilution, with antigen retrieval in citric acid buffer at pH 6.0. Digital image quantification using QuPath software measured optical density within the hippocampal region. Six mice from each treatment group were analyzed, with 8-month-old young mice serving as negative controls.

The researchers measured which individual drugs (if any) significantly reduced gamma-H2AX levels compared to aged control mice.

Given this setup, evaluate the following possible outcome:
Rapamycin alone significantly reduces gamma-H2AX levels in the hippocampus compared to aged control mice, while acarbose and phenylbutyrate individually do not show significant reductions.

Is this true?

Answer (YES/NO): NO